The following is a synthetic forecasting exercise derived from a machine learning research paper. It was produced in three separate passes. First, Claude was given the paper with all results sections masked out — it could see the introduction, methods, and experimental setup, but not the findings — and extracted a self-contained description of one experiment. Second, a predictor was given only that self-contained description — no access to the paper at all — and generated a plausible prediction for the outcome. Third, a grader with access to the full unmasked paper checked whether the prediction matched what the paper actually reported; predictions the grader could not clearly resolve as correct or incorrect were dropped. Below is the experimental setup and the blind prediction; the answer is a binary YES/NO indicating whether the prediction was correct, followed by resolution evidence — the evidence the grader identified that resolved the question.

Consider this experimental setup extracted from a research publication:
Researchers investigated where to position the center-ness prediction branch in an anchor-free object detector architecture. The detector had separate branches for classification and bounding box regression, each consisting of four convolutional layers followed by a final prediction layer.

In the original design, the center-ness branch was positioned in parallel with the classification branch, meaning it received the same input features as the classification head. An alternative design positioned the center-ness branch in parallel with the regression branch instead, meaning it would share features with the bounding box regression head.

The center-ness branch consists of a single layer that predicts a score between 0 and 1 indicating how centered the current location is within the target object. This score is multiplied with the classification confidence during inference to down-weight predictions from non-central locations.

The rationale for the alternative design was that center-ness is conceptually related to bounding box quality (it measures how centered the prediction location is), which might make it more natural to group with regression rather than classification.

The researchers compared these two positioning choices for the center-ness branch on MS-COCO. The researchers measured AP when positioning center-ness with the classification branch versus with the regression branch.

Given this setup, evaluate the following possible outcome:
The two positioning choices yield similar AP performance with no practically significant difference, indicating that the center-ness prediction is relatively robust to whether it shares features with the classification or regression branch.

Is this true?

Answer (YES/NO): NO